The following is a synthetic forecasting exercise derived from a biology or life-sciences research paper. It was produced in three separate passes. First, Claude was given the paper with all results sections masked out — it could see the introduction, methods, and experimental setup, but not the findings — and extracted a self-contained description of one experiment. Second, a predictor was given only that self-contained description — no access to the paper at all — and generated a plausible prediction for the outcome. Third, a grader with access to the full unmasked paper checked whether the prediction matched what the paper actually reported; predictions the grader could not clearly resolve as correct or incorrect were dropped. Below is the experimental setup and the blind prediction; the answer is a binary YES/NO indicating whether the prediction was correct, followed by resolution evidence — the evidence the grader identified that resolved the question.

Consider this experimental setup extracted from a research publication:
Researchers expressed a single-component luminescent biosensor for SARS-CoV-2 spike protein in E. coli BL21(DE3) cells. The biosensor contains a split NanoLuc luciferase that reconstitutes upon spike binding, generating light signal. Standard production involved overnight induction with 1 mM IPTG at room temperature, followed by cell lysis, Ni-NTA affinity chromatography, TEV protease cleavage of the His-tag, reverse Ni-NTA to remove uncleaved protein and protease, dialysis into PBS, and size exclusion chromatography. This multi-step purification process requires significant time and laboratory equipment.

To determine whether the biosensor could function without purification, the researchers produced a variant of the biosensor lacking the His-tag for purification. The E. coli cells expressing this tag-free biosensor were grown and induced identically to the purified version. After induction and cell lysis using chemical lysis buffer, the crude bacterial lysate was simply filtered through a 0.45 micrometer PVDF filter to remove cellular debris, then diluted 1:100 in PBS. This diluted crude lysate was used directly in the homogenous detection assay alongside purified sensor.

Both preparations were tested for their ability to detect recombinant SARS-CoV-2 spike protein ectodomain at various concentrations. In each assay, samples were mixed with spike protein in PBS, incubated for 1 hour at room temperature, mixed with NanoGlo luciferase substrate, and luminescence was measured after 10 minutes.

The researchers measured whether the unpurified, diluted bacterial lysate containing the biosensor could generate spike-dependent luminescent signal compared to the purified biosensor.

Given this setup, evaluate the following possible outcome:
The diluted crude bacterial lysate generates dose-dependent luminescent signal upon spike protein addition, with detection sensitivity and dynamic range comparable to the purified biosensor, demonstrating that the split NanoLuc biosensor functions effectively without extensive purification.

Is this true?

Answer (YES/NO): YES